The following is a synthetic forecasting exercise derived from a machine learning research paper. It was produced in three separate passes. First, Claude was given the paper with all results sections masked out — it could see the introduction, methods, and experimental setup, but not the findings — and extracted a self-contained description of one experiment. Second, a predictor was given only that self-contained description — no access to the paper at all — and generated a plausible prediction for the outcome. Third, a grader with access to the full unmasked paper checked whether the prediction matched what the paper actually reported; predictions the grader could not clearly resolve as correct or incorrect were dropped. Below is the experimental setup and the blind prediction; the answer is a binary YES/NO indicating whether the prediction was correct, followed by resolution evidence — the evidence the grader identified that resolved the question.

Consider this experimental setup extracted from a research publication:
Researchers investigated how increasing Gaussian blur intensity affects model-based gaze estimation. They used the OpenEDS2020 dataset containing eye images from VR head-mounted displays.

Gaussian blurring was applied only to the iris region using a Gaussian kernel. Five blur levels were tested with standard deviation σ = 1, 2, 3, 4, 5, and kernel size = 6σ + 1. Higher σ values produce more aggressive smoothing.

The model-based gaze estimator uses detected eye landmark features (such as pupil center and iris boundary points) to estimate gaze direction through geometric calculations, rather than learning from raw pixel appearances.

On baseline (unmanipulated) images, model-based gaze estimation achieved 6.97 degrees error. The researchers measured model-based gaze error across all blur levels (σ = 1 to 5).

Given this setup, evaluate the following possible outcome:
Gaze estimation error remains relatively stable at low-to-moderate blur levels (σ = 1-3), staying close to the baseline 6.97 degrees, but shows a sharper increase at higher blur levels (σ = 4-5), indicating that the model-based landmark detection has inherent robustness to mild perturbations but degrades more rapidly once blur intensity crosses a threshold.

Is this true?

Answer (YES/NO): NO